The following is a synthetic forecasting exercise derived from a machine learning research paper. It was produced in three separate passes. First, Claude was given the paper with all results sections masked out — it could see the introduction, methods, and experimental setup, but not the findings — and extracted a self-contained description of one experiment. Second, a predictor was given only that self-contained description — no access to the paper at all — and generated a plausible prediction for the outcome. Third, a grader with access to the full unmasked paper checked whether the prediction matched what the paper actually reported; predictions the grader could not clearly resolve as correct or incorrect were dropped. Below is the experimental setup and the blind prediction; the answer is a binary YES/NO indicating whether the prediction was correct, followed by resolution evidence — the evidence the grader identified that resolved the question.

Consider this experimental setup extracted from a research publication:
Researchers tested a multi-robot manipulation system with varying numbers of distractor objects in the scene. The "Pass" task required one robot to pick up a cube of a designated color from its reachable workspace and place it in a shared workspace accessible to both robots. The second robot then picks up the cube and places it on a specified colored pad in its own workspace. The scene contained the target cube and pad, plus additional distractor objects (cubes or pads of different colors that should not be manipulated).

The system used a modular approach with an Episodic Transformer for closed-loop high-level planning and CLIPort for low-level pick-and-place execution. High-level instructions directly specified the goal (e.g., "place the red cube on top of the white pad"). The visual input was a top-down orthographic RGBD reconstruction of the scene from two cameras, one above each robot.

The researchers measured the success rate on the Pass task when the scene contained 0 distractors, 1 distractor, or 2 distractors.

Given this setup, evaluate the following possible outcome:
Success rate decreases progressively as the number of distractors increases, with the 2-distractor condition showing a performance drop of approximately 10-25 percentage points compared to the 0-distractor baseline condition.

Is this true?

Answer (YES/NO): YES